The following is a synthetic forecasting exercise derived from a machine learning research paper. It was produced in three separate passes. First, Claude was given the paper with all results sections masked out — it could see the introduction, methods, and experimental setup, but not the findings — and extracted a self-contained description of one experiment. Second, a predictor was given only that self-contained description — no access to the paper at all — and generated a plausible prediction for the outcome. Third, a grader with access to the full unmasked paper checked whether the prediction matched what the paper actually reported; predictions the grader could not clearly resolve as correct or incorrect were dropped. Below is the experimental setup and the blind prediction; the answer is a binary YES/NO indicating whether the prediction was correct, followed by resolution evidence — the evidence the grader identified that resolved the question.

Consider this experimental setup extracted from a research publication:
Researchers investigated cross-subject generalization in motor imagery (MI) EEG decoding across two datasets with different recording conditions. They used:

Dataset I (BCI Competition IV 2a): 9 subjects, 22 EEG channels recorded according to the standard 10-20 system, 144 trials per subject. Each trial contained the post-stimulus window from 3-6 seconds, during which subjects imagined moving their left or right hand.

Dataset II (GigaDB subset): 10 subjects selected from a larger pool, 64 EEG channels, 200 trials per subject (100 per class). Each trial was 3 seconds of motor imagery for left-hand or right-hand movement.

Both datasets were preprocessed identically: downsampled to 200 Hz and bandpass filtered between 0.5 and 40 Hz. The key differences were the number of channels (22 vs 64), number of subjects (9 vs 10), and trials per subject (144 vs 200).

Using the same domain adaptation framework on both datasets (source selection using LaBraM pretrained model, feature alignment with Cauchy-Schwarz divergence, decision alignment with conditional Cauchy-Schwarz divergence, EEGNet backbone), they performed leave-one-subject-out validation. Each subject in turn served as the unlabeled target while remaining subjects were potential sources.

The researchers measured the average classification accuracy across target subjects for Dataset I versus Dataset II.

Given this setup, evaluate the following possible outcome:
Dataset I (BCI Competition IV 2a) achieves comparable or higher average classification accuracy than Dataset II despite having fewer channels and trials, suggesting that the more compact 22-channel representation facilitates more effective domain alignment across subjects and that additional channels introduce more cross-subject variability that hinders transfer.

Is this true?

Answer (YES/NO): YES